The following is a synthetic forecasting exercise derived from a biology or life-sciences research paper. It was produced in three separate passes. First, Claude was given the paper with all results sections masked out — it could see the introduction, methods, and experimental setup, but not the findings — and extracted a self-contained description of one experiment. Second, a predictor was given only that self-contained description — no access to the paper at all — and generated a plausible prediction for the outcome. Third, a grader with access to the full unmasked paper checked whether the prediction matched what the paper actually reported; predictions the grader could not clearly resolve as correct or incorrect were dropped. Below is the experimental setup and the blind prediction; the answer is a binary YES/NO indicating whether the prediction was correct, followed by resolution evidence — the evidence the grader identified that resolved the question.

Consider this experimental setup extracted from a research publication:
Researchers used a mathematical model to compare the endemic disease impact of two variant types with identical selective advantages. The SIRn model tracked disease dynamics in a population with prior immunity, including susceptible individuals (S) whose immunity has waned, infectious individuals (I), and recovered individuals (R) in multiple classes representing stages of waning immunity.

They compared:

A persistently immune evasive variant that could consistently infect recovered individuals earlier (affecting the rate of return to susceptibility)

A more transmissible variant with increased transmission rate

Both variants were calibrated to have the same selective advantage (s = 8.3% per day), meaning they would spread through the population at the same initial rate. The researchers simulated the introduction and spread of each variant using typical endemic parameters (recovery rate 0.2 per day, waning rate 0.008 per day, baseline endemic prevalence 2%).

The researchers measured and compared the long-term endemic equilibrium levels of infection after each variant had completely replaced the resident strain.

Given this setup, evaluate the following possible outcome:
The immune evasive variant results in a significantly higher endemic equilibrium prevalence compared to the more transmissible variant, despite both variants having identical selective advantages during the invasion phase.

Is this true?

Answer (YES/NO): YES